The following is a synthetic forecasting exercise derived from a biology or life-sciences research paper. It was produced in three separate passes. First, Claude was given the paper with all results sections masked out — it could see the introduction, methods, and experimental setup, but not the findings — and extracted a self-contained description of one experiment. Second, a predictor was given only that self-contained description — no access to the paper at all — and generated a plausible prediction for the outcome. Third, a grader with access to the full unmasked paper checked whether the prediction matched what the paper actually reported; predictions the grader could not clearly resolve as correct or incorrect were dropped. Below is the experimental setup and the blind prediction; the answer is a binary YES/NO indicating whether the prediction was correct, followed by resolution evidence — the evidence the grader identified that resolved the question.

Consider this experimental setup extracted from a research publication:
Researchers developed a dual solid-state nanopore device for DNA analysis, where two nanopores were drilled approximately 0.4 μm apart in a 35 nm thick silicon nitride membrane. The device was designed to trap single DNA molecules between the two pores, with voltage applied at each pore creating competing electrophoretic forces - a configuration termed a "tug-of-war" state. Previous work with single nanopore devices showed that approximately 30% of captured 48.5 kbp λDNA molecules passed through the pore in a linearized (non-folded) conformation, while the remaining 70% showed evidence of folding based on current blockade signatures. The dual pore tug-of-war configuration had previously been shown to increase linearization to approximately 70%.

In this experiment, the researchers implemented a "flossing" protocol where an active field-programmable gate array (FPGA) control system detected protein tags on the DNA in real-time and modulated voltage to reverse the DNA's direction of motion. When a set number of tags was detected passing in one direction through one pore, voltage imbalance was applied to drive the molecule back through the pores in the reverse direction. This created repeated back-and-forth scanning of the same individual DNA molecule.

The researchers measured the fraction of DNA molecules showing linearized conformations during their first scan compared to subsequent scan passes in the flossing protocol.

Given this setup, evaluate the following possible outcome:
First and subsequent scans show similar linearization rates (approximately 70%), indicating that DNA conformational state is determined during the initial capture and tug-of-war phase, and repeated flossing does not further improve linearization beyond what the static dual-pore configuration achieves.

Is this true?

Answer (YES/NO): NO